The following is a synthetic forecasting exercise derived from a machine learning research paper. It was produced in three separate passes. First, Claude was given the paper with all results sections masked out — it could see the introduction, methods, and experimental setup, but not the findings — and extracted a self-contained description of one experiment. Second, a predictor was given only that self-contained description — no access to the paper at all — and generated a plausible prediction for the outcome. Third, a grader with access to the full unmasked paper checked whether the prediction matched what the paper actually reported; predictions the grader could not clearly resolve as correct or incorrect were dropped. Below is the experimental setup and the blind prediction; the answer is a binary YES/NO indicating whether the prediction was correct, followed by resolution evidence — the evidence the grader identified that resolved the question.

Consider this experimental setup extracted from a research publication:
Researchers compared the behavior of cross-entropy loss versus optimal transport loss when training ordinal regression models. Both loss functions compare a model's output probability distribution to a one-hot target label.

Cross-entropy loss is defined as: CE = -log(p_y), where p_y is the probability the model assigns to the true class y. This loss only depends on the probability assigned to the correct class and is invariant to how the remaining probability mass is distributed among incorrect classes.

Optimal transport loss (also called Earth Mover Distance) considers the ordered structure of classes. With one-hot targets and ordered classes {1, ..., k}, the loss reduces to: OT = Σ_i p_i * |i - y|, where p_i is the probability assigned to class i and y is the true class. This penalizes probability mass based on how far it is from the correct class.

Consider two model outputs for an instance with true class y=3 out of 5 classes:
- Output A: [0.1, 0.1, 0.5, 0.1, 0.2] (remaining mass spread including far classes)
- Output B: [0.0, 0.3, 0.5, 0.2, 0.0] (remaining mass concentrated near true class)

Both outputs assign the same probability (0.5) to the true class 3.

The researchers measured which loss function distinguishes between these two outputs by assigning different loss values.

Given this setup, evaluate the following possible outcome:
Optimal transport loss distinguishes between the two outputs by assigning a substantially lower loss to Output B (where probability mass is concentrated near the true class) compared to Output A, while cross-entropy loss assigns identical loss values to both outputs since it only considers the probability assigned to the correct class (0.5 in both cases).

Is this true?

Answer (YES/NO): YES